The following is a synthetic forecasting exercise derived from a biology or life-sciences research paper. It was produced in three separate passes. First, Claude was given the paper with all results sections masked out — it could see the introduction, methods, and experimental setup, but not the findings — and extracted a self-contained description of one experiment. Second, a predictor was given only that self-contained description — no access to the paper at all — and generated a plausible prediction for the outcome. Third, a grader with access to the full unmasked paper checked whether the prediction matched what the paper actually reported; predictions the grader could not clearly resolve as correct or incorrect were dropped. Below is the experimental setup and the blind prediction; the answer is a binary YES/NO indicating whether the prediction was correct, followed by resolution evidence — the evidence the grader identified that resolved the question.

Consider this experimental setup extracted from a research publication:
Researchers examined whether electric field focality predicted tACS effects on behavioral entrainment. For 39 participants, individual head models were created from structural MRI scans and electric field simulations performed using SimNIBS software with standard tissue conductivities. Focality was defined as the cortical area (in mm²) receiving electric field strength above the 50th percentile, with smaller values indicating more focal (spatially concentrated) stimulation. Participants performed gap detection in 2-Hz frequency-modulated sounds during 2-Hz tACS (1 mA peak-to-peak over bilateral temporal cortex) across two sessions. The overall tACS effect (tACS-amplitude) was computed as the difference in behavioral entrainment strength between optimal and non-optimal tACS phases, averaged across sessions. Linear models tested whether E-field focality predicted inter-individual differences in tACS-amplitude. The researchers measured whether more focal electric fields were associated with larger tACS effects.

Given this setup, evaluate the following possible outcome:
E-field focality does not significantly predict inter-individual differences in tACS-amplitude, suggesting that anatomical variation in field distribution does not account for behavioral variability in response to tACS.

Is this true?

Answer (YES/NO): NO